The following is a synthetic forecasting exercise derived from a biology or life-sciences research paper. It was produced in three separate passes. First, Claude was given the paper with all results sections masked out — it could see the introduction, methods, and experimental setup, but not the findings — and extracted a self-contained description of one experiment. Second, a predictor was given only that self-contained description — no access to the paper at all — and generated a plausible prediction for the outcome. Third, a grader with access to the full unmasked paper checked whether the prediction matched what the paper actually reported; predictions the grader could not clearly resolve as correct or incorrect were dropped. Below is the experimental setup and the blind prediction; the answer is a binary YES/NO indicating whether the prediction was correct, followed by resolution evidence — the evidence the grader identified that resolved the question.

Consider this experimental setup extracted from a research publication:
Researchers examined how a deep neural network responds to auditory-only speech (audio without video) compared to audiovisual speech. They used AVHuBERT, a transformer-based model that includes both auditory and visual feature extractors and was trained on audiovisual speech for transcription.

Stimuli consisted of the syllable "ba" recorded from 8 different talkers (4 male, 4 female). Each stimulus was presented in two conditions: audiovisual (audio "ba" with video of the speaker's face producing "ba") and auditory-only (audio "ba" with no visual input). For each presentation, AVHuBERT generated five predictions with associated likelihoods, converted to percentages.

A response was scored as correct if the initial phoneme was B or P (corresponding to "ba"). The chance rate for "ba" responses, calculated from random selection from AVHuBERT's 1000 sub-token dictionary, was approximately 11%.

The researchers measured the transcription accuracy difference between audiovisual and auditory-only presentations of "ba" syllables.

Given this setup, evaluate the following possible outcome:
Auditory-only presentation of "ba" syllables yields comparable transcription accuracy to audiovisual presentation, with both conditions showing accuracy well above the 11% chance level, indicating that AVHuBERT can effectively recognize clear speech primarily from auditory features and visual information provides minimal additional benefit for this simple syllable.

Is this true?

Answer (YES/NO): NO